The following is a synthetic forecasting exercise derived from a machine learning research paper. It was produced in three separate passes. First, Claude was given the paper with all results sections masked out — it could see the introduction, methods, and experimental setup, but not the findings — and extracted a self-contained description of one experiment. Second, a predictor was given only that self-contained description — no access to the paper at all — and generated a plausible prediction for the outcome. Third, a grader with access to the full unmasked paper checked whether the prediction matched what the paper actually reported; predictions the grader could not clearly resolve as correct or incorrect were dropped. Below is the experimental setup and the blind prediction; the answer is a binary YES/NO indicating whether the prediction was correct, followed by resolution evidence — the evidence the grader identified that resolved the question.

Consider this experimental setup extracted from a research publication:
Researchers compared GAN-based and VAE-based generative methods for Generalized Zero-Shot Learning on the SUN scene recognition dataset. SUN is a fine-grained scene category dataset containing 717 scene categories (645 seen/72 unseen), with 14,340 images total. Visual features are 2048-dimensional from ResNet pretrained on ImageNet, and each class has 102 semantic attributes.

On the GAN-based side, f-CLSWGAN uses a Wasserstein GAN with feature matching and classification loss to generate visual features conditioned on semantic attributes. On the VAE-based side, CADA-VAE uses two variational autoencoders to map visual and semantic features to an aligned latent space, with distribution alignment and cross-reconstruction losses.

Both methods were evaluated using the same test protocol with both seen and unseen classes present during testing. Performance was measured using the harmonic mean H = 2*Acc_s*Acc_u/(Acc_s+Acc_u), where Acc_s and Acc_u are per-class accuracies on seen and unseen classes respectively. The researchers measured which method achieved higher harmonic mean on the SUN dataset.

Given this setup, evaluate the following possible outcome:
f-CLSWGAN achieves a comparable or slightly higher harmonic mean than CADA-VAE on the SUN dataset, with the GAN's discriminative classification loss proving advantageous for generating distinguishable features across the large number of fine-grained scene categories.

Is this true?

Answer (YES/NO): NO